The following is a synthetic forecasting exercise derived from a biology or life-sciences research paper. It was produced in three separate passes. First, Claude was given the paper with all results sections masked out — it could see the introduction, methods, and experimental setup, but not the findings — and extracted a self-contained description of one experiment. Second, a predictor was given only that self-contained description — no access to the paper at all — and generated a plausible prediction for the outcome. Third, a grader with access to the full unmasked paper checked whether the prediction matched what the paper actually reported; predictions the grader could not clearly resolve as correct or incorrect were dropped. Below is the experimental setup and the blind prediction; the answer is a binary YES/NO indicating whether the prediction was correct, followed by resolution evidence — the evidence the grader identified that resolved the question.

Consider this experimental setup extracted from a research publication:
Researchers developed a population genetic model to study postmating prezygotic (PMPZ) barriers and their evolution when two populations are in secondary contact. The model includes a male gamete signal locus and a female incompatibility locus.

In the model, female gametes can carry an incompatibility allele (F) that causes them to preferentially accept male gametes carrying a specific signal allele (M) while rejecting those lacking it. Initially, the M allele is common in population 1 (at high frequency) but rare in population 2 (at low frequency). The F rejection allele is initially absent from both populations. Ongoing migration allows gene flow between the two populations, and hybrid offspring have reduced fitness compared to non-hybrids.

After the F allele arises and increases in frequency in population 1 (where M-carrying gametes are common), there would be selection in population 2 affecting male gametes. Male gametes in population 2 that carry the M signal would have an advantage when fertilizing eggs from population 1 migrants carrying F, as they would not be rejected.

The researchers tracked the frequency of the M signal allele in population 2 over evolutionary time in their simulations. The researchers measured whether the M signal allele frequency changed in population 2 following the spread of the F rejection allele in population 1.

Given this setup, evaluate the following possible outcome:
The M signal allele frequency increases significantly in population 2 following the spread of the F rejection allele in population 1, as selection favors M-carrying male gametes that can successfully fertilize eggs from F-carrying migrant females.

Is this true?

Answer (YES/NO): YES